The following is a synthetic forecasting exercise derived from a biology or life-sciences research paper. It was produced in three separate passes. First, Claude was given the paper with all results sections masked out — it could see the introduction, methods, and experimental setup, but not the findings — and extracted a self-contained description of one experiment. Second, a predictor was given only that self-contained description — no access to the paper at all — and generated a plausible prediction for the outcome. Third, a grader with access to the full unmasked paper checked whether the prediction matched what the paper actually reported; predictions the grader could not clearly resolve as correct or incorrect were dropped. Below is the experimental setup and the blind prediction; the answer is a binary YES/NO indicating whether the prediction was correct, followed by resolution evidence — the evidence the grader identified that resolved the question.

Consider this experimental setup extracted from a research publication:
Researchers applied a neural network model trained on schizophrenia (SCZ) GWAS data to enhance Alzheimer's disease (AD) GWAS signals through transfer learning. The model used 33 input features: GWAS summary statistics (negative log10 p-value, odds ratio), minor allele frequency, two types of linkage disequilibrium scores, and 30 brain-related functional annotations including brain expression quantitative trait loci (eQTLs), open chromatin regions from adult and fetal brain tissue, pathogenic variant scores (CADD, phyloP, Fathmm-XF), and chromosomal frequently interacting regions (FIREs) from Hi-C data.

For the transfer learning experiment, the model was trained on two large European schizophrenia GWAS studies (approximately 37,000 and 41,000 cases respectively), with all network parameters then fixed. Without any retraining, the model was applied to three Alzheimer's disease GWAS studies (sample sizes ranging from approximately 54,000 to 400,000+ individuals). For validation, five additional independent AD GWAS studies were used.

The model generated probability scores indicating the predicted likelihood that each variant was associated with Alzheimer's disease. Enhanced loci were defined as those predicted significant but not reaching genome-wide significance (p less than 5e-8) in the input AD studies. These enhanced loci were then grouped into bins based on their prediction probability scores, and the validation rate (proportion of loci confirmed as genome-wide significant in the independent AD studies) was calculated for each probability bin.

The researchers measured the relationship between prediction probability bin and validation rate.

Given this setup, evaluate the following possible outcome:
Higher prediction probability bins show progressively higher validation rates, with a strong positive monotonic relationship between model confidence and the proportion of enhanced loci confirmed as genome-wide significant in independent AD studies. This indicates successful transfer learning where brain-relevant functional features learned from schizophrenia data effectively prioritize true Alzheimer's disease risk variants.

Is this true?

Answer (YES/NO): YES